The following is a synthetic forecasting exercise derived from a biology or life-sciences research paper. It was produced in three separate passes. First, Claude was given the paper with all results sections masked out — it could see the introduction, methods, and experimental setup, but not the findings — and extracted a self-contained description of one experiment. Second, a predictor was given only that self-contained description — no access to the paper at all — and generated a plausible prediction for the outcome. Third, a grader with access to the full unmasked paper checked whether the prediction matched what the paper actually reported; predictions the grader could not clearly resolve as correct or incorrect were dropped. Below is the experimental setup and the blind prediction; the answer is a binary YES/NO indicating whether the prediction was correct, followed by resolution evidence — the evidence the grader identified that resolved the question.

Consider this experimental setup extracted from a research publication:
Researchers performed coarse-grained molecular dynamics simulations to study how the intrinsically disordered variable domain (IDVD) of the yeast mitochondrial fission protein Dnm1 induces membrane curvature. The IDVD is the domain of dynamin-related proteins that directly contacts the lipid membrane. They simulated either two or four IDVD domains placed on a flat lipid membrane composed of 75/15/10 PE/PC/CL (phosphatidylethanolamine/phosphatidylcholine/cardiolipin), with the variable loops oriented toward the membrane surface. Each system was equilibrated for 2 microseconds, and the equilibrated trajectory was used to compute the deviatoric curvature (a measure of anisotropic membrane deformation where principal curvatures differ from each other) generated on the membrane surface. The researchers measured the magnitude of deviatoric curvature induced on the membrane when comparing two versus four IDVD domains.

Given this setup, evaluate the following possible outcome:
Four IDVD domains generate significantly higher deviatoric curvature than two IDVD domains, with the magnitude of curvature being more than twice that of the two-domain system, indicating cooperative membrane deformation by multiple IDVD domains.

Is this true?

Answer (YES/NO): NO